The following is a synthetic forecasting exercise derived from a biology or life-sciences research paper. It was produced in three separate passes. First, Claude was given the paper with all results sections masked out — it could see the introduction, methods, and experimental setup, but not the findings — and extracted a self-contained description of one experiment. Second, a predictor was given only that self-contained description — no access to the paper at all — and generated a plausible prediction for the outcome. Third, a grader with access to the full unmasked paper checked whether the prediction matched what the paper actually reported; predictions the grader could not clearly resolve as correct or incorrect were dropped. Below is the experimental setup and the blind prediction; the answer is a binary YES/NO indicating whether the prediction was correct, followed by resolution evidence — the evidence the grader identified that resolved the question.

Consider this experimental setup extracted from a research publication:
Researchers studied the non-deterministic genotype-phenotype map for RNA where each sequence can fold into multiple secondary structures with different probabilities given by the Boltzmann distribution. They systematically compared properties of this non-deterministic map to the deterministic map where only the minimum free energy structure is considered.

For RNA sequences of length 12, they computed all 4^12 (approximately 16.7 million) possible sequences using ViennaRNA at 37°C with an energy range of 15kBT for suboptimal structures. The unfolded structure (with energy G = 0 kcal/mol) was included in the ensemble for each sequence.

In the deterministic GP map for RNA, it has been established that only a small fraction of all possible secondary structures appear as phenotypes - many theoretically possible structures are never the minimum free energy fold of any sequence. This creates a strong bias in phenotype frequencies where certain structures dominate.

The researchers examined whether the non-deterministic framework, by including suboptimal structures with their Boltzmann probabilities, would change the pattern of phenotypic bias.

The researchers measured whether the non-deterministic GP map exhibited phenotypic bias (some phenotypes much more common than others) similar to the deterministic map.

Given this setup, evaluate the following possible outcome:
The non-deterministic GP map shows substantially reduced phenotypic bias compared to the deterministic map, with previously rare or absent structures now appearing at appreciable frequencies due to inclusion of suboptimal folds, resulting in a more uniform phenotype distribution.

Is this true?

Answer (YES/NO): NO